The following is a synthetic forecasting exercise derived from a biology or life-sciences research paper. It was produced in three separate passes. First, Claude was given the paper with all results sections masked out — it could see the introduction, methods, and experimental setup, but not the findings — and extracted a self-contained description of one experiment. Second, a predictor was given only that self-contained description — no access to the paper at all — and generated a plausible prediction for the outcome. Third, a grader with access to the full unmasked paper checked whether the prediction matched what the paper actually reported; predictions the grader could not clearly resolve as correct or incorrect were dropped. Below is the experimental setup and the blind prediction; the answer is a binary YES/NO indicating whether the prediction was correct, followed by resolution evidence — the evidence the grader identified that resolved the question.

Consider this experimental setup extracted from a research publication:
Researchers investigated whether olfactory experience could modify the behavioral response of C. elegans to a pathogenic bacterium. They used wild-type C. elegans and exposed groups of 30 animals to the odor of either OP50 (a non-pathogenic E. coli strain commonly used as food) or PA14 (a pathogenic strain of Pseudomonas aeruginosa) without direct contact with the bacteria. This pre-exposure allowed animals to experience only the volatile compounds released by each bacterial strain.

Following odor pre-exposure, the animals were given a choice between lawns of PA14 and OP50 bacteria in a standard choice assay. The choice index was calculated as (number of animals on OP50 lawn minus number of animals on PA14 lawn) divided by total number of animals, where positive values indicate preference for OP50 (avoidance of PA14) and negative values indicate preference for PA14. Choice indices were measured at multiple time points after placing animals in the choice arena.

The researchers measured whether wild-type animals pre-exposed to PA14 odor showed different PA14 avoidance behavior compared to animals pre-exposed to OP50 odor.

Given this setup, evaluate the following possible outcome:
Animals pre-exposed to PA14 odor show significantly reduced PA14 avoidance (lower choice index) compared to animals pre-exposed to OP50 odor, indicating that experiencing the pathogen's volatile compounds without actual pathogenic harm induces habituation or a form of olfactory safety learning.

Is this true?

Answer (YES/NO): NO